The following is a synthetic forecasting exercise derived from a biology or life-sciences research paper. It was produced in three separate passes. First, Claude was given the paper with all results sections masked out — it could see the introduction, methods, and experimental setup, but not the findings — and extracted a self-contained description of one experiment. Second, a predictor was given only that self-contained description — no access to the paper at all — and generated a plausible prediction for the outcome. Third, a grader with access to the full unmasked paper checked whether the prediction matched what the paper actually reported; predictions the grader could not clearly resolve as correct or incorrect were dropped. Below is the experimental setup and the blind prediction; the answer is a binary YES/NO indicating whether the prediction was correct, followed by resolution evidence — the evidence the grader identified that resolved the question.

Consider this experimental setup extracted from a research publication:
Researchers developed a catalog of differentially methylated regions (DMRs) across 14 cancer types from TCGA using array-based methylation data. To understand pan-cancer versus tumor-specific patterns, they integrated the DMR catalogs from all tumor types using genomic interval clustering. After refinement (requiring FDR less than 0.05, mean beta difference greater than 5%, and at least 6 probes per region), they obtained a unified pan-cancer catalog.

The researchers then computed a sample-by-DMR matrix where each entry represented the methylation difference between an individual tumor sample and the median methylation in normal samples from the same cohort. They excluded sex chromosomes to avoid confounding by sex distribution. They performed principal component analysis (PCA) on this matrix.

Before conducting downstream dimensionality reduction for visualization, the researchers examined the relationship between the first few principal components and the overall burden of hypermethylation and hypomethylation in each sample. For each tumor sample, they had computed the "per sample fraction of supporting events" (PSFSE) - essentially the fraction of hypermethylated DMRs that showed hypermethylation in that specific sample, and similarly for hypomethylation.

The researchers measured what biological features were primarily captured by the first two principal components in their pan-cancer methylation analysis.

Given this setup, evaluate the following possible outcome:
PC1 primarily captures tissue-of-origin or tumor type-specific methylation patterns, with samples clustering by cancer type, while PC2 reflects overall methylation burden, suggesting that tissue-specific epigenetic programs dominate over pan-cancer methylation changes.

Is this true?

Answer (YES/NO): NO